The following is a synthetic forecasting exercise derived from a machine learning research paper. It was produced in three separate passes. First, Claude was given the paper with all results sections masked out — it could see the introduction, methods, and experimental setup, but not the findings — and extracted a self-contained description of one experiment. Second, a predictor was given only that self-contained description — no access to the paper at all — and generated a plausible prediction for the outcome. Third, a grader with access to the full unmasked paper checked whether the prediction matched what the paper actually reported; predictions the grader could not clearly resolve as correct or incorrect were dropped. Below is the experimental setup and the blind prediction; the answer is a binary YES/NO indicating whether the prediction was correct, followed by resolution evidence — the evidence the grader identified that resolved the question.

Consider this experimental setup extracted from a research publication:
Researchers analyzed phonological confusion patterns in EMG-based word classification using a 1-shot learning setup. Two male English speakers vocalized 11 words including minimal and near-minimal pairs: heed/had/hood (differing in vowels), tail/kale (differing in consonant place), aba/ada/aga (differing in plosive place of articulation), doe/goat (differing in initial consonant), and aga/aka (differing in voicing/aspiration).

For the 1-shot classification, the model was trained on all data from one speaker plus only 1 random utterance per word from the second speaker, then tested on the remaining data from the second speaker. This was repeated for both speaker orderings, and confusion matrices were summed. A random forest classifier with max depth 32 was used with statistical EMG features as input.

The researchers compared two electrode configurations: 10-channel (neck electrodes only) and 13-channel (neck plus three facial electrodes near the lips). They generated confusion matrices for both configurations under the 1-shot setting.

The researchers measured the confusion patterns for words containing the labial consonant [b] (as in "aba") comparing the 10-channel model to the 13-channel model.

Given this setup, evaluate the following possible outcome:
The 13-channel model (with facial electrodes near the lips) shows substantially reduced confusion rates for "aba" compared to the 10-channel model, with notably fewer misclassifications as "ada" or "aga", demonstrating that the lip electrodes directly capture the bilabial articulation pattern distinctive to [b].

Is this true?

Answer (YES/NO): NO